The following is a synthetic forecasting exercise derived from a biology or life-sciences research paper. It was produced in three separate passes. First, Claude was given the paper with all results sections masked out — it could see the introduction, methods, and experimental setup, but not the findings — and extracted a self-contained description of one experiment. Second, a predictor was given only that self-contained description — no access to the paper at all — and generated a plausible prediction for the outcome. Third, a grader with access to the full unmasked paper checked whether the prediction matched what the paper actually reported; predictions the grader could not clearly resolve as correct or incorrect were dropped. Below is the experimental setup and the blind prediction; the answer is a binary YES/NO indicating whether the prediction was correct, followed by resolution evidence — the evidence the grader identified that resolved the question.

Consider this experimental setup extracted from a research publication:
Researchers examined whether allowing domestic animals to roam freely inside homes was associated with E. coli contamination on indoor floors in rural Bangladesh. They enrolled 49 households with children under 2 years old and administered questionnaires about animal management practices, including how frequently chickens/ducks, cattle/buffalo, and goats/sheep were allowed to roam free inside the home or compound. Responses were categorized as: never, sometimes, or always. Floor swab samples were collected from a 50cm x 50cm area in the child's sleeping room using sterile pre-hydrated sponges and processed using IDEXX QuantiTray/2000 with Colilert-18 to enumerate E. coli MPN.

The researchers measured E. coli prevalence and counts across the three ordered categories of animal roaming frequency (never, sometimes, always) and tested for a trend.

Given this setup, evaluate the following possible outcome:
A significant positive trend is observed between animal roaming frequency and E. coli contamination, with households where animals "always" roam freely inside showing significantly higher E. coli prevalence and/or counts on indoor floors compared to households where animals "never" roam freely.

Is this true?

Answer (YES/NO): YES